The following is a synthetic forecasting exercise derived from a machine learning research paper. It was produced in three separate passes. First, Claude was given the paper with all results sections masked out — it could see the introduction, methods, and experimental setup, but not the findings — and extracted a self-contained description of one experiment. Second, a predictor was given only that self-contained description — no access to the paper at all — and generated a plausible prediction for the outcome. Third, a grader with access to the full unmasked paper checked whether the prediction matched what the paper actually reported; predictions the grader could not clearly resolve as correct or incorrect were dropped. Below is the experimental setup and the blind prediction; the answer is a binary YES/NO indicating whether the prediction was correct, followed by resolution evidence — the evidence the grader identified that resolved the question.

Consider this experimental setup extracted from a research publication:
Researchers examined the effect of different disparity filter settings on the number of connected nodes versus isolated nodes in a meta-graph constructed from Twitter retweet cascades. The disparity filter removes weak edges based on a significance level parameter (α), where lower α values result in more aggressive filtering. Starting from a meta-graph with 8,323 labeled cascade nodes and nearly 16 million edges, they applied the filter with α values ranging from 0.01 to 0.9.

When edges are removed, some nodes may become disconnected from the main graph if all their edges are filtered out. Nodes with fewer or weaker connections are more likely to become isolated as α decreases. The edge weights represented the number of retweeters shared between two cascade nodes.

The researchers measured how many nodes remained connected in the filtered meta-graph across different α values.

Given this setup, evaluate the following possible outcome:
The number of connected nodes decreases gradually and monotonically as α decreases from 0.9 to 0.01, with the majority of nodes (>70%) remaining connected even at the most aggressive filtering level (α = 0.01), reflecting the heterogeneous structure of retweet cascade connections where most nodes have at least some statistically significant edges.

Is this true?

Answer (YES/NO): YES